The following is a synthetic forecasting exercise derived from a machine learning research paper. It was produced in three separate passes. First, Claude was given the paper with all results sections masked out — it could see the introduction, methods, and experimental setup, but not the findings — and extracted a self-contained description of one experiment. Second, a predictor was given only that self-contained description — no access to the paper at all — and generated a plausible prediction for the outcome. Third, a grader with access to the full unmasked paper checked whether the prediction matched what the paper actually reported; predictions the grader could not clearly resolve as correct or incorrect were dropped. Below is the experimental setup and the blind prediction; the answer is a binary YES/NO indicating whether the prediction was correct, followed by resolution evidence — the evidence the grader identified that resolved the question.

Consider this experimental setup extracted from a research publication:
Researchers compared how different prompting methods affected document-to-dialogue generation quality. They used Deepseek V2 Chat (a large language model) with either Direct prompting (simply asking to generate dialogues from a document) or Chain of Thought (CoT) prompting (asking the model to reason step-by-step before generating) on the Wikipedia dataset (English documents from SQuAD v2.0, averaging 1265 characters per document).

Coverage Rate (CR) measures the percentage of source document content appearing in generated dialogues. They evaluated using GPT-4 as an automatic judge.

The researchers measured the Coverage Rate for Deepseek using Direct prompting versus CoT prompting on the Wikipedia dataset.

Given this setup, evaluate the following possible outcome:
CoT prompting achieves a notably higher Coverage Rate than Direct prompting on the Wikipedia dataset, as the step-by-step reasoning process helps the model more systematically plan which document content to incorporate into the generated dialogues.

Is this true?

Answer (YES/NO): YES